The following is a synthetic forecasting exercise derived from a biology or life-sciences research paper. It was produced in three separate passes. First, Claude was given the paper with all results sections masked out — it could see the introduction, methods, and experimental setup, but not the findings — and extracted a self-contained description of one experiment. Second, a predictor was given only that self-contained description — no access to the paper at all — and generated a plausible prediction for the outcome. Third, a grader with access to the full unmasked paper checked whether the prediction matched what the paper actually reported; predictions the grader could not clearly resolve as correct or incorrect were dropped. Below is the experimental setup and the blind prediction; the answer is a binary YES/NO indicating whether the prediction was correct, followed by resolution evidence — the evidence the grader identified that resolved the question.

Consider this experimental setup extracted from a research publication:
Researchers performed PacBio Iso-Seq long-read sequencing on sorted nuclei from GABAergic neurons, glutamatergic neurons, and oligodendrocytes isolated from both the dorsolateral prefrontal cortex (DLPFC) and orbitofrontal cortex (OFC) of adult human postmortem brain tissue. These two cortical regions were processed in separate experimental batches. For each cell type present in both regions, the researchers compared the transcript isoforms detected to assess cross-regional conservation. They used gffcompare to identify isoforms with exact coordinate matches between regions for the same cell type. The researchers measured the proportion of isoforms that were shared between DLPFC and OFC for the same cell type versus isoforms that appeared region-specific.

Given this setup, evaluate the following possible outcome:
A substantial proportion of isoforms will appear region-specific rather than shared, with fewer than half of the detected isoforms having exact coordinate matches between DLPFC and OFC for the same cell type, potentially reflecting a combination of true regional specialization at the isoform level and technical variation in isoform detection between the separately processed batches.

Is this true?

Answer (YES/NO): YES